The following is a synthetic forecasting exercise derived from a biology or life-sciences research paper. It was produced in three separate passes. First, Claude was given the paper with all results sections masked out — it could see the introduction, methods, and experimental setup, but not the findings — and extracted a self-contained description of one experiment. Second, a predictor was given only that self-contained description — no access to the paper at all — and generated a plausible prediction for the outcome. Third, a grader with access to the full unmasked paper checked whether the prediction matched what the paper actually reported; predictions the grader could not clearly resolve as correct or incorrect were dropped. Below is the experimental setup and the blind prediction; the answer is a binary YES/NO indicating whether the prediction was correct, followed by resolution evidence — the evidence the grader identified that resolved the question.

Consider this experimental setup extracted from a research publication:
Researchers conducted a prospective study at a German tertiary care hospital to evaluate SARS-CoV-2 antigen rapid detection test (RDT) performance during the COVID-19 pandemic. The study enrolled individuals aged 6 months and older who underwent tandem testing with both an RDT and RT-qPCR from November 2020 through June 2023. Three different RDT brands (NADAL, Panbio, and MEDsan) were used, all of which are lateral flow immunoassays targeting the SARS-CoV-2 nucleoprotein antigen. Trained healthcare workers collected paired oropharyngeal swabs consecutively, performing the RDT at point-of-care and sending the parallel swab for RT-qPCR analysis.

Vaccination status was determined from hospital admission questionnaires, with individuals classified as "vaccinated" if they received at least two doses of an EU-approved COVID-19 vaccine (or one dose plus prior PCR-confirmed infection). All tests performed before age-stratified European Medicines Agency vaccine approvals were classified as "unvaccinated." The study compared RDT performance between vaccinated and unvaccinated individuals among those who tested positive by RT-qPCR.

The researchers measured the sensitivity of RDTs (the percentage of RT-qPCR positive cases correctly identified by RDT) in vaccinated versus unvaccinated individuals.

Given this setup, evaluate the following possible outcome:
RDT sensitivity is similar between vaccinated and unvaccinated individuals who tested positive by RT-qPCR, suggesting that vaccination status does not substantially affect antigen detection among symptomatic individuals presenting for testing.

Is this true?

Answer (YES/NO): NO